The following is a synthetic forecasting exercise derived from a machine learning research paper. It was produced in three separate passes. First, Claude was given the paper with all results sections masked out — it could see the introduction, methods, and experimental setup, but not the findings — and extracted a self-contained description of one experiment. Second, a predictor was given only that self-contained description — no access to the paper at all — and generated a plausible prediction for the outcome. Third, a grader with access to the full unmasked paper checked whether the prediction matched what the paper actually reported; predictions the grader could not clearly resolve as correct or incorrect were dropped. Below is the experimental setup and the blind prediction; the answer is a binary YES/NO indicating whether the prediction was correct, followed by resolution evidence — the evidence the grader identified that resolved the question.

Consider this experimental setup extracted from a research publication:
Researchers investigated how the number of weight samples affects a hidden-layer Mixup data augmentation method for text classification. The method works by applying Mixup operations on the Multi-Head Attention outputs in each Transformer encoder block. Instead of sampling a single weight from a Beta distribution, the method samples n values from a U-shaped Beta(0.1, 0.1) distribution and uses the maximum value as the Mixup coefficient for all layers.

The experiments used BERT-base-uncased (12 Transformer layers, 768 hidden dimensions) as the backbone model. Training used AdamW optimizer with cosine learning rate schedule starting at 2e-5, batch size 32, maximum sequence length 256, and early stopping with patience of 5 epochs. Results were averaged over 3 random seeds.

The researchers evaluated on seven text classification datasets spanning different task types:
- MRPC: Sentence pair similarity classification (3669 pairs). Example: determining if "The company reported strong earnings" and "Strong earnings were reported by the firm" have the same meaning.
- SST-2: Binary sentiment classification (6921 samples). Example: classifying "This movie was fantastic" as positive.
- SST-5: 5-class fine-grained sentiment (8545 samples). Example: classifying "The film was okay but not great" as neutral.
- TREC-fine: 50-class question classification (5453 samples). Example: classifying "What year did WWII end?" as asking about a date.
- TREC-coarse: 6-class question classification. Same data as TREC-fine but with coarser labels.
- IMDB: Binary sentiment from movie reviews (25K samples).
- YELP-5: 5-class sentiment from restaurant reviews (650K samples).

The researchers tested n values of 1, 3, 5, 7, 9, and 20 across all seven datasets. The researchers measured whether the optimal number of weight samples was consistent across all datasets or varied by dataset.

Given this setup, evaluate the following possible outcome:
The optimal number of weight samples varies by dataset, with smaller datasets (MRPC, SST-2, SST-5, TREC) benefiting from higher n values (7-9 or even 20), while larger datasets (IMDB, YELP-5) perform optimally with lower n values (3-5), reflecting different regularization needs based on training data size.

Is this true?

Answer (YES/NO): NO